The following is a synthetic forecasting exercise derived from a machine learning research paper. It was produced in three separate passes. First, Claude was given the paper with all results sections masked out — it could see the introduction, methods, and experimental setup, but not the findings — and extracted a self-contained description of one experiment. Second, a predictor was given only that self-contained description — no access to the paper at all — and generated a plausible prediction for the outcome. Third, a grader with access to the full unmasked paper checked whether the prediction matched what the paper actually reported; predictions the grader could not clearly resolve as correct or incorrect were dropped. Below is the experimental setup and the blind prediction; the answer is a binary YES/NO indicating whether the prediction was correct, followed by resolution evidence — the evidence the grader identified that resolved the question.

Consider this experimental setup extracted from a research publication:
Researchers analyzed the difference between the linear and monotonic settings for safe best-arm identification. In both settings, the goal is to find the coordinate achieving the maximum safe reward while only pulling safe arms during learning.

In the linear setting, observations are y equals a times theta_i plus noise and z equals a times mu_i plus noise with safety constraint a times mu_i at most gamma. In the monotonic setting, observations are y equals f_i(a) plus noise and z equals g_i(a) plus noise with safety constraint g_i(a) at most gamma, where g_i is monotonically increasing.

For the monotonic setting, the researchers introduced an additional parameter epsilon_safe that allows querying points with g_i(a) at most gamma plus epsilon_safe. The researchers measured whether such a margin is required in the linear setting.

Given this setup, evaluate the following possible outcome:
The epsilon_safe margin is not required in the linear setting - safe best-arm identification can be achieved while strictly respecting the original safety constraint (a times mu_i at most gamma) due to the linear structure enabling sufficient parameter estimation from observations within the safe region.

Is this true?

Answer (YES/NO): YES